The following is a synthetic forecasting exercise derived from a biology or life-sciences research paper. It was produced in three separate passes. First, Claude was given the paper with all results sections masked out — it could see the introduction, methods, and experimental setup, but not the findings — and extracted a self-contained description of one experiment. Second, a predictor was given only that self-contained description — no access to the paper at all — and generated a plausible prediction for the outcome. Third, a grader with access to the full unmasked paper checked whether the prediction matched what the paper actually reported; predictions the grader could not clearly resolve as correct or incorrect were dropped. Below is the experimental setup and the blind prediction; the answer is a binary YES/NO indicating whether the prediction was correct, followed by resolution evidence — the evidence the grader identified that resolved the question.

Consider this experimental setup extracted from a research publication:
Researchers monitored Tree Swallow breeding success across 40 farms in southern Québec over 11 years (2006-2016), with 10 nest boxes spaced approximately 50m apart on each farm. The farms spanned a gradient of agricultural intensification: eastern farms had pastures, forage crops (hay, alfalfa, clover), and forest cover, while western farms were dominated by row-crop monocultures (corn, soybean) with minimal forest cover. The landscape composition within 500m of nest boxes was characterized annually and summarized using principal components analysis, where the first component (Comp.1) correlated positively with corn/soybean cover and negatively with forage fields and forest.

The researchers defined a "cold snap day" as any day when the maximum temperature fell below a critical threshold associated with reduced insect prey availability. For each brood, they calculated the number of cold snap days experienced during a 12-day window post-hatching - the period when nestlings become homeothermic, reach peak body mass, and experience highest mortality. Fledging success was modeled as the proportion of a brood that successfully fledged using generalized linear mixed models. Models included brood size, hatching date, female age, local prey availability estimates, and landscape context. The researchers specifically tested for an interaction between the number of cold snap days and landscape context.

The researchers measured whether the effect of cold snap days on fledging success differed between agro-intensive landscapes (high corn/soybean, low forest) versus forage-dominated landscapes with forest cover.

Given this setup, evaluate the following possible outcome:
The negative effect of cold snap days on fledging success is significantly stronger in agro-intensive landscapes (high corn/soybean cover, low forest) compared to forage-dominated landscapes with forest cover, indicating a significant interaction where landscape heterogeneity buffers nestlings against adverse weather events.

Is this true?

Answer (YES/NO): YES